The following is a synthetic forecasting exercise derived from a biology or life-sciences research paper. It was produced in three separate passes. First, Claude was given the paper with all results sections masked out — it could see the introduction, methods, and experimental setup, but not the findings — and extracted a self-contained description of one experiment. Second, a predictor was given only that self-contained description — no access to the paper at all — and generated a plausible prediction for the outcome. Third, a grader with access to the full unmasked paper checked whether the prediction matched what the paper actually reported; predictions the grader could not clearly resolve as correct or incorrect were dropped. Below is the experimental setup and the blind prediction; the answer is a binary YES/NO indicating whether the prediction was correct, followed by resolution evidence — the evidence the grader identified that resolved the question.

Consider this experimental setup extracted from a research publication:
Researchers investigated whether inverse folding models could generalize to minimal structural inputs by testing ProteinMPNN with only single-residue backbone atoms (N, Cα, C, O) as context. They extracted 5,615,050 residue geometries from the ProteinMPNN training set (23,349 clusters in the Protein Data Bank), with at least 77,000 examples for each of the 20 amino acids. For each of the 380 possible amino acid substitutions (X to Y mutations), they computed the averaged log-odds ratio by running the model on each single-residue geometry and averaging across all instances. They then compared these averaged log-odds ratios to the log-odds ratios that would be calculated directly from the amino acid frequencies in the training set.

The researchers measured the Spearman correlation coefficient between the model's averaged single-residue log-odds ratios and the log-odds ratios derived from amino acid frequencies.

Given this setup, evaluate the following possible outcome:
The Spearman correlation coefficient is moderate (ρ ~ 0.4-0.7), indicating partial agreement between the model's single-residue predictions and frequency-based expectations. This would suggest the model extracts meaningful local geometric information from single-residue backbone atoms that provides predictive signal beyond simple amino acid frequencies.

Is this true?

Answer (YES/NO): NO